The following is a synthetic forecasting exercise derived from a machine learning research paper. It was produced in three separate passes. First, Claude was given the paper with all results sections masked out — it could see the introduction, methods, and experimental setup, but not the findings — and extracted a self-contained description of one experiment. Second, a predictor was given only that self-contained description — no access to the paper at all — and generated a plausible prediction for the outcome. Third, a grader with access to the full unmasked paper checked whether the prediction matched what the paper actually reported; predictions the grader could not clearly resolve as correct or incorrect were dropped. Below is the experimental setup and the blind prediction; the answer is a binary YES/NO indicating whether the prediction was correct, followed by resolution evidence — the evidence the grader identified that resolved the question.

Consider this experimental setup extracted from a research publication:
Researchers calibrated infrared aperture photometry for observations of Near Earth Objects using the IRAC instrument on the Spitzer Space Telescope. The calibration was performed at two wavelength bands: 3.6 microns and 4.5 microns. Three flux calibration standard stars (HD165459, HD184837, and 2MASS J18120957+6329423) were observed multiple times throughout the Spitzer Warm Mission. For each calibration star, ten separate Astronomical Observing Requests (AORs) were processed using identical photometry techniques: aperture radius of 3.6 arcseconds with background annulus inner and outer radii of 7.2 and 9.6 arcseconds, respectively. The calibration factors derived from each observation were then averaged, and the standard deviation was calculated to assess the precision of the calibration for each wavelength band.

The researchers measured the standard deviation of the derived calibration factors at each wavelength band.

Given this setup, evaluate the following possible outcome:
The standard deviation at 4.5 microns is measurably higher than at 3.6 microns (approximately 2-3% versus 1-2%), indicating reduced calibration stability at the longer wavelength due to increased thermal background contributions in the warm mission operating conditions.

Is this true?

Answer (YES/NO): NO